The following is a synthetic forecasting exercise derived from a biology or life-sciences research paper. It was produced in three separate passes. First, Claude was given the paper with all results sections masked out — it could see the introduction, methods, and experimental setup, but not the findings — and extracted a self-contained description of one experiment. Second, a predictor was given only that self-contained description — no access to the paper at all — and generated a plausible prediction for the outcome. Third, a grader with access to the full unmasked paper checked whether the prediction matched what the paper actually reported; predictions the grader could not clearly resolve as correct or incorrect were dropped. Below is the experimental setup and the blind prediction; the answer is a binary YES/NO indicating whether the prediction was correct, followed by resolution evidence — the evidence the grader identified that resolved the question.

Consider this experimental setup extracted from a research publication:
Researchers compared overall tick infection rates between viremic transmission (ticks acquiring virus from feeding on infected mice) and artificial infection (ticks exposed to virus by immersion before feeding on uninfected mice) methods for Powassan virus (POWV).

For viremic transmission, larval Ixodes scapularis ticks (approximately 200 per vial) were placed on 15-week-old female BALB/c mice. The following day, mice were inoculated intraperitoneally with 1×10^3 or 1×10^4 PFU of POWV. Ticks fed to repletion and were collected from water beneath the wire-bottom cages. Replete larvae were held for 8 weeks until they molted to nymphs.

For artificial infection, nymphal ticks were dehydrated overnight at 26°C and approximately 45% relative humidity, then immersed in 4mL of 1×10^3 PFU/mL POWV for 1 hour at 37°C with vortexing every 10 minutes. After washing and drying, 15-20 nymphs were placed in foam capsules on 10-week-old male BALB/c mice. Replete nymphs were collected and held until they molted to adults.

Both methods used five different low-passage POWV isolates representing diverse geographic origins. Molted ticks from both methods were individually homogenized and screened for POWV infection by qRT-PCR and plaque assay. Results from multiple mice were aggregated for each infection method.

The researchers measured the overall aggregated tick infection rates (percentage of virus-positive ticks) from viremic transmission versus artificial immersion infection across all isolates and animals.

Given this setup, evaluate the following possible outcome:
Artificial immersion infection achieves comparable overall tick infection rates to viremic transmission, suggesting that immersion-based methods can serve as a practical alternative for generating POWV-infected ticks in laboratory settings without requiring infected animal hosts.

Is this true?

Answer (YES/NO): YES